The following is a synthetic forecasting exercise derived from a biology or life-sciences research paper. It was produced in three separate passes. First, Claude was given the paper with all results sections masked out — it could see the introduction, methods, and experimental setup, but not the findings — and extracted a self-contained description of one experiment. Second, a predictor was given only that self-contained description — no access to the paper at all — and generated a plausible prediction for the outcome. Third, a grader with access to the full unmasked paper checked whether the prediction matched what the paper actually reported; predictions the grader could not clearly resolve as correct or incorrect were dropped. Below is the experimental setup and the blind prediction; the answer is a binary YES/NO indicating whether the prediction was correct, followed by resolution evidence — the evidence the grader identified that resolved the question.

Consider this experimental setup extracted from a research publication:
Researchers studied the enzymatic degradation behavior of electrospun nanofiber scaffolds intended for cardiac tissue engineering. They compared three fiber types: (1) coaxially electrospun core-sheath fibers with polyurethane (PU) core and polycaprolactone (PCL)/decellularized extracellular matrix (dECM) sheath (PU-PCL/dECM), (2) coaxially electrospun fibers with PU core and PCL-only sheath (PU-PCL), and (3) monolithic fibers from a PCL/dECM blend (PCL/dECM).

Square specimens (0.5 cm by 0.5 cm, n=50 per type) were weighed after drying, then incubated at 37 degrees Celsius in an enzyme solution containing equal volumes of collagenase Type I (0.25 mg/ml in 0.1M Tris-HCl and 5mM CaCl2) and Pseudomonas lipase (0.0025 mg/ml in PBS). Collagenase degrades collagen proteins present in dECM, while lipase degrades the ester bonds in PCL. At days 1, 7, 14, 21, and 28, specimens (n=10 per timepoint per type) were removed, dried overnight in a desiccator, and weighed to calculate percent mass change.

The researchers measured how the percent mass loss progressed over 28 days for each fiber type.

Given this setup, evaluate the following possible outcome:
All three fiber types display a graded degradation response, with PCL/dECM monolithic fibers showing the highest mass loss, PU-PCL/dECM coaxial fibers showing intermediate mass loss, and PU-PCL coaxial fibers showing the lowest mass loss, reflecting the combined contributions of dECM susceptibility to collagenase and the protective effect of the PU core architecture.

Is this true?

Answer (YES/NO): YES